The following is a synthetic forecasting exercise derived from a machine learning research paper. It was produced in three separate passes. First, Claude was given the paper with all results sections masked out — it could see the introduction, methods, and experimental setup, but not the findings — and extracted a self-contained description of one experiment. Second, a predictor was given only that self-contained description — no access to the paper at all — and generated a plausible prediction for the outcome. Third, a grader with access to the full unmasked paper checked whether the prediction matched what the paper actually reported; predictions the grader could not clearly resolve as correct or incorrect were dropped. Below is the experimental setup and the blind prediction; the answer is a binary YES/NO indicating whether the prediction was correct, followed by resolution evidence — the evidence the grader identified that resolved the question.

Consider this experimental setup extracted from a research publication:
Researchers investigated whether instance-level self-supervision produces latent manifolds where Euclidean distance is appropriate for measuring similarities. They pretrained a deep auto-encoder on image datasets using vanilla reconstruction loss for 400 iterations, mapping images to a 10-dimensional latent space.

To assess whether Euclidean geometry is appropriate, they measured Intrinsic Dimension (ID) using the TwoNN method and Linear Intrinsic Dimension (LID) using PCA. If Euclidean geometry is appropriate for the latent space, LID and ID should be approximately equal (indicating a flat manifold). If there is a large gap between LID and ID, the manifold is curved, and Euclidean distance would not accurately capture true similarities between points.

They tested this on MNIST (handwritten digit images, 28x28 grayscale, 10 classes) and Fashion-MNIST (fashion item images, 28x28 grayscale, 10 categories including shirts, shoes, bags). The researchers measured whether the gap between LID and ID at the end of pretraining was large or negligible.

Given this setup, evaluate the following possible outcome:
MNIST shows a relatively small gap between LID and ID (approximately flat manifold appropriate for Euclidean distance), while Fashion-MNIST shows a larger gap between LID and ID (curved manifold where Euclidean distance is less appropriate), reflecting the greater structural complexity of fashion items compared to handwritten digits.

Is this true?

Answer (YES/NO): NO